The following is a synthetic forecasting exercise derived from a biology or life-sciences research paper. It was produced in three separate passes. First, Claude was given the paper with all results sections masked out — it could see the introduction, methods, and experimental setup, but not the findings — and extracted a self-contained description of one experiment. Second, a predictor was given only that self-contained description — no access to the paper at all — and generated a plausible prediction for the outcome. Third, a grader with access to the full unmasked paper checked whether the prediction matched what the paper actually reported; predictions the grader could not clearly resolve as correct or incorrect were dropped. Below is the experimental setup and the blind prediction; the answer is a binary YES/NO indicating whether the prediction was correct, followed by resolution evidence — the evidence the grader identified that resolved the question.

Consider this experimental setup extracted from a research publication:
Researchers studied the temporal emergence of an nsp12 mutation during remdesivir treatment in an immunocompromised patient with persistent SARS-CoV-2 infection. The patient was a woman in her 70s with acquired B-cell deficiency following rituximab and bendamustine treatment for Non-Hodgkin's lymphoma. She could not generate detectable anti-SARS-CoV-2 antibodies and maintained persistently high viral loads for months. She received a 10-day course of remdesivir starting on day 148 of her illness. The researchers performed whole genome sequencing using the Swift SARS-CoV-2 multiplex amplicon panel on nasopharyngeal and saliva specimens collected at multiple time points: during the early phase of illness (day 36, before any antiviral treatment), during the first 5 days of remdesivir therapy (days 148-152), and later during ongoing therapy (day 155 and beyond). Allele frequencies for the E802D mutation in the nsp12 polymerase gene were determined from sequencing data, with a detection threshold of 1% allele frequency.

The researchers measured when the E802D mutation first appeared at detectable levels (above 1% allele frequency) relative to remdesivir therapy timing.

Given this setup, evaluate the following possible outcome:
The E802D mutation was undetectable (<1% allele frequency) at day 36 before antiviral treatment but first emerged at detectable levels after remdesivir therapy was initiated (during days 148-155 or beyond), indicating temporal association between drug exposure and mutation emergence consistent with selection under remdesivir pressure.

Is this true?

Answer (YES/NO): YES